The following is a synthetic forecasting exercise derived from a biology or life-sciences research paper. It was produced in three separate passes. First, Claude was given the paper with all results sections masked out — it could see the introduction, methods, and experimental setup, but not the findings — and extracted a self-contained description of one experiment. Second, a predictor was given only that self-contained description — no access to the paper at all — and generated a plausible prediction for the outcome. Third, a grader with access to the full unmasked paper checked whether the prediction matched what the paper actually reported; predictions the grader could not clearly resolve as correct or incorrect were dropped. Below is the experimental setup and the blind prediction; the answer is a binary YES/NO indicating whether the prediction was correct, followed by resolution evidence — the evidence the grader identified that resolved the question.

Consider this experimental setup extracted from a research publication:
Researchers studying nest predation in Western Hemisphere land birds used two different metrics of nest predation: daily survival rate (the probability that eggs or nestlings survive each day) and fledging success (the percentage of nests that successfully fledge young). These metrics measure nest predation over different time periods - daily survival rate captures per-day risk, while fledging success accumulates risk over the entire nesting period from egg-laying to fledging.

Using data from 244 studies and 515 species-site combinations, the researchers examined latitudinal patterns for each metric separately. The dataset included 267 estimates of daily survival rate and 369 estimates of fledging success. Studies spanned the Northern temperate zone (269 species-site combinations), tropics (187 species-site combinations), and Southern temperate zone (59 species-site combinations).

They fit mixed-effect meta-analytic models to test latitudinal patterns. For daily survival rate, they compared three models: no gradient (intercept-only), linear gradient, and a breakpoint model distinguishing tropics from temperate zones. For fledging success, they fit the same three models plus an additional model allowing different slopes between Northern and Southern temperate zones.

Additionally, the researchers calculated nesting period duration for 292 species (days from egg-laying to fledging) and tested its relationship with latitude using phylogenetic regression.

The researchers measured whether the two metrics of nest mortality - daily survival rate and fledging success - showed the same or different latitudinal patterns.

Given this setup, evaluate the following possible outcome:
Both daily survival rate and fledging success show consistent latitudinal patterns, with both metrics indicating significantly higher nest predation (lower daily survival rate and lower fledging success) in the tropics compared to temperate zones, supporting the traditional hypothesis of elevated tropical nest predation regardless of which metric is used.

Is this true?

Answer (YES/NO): NO